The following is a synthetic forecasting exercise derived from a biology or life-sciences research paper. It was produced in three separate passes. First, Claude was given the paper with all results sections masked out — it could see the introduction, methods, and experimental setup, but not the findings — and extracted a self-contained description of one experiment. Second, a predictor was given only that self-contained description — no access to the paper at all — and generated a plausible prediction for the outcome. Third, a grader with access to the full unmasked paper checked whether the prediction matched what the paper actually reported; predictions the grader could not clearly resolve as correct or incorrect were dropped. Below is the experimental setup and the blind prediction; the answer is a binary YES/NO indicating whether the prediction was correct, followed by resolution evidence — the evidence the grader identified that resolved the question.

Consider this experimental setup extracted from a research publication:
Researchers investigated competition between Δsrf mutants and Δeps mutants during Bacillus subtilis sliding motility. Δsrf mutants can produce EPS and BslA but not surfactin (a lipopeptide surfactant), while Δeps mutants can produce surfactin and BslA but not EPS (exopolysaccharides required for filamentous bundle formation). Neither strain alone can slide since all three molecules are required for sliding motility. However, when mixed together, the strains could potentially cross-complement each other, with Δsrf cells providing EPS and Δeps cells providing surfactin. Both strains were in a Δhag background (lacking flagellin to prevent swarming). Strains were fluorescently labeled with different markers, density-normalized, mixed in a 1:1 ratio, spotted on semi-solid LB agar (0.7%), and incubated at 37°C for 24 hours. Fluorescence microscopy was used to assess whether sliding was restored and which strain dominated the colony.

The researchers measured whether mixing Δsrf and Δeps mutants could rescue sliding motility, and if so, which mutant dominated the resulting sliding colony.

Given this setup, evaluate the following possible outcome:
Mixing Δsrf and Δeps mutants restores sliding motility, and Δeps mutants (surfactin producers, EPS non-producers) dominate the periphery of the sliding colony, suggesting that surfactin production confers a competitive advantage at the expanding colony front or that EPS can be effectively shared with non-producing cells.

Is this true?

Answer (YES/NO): NO